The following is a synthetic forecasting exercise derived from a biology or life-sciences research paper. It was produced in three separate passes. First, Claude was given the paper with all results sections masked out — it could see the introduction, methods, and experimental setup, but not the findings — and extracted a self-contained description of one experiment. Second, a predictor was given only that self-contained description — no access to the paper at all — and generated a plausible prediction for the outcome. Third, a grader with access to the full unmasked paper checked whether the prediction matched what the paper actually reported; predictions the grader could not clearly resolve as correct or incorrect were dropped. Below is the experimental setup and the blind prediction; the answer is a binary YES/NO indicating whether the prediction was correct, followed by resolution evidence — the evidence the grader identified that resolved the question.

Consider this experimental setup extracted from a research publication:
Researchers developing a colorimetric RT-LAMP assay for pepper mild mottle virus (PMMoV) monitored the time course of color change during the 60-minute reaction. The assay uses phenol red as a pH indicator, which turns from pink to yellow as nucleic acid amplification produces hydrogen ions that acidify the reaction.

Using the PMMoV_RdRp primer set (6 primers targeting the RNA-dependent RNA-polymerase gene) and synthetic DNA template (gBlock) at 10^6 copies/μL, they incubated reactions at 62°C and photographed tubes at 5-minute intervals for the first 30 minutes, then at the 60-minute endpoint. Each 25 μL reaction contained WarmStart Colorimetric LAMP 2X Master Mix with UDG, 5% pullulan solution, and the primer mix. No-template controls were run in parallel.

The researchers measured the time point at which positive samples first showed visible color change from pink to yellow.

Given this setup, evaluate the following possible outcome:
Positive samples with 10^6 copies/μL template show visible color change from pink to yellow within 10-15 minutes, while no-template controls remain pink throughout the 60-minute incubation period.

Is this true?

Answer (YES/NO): YES